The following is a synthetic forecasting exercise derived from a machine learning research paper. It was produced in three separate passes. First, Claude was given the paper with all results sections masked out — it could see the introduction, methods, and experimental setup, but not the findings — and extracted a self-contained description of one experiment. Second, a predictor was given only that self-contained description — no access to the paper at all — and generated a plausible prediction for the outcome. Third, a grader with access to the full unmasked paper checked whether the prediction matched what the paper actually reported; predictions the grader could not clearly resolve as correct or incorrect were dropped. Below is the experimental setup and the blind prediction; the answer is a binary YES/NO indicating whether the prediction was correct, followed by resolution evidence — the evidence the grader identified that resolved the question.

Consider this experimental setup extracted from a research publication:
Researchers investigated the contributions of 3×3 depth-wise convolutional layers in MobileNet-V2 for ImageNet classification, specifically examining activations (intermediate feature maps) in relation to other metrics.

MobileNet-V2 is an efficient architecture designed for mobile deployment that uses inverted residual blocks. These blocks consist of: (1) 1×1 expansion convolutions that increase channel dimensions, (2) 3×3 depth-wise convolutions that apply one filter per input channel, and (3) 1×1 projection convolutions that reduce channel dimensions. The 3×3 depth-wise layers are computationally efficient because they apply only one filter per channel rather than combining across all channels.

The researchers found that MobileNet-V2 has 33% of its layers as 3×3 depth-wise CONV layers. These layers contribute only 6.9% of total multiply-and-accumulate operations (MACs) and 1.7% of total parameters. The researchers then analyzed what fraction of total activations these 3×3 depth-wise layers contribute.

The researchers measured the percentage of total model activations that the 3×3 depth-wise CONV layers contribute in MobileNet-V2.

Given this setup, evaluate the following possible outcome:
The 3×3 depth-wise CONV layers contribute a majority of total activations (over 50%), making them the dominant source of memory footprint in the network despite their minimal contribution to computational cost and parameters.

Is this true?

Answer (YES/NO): NO